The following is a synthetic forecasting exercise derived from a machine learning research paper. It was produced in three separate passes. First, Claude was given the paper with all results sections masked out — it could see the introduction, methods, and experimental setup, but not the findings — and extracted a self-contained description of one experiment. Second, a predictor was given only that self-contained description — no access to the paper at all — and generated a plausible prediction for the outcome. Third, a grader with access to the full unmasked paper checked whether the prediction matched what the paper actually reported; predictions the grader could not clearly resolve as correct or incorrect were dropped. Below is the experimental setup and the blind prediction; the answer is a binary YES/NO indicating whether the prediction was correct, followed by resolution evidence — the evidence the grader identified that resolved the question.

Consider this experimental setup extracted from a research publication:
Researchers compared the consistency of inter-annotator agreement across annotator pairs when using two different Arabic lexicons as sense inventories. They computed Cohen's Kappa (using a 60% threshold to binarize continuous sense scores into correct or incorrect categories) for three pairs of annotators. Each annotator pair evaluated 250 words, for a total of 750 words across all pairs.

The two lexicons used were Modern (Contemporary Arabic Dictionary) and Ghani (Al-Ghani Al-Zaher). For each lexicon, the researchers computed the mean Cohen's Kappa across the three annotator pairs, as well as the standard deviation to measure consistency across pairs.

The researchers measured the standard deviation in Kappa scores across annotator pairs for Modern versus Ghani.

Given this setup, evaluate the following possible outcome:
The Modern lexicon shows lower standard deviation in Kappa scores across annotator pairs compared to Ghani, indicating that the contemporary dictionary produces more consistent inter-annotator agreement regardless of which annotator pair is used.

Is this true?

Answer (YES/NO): YES